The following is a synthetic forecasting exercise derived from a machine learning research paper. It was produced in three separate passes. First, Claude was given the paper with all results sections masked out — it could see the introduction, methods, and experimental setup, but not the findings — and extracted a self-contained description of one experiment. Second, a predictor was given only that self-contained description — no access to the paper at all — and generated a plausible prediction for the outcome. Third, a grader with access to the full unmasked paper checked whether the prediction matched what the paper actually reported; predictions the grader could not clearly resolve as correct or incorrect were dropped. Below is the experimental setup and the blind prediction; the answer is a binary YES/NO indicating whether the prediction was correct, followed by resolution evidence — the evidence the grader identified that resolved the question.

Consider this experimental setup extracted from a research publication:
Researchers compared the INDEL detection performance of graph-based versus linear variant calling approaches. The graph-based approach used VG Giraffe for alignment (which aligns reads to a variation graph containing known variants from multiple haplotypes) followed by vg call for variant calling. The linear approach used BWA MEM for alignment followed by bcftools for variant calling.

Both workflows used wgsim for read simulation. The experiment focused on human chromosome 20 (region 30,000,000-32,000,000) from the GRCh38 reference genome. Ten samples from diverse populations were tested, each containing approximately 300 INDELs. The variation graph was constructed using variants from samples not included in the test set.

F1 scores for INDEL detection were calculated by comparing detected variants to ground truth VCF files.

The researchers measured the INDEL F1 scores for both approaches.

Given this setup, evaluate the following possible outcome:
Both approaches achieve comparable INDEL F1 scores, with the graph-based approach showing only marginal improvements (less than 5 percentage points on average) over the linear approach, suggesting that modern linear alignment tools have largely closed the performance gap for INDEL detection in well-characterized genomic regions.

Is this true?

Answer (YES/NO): NO